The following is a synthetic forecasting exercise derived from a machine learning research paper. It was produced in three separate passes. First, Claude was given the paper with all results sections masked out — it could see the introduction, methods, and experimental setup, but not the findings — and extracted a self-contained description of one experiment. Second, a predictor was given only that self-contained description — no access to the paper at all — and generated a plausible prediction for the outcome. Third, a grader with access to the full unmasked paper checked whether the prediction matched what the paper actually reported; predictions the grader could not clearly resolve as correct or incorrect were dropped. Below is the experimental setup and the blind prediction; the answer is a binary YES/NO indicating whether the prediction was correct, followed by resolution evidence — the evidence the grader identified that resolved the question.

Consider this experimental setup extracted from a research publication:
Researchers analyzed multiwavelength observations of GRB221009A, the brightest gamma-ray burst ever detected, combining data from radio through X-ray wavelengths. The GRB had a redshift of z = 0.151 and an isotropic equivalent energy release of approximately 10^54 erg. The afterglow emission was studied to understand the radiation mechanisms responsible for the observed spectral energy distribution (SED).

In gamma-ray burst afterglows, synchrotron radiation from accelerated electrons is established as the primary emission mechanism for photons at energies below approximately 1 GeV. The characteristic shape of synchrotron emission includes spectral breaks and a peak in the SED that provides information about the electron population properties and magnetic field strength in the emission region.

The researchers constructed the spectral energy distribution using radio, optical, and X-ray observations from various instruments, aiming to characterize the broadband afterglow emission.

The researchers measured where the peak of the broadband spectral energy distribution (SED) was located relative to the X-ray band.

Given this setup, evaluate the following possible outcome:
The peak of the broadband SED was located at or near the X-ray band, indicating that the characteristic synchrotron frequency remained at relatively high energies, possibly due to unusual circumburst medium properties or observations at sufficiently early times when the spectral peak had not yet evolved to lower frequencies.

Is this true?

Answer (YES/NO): NO